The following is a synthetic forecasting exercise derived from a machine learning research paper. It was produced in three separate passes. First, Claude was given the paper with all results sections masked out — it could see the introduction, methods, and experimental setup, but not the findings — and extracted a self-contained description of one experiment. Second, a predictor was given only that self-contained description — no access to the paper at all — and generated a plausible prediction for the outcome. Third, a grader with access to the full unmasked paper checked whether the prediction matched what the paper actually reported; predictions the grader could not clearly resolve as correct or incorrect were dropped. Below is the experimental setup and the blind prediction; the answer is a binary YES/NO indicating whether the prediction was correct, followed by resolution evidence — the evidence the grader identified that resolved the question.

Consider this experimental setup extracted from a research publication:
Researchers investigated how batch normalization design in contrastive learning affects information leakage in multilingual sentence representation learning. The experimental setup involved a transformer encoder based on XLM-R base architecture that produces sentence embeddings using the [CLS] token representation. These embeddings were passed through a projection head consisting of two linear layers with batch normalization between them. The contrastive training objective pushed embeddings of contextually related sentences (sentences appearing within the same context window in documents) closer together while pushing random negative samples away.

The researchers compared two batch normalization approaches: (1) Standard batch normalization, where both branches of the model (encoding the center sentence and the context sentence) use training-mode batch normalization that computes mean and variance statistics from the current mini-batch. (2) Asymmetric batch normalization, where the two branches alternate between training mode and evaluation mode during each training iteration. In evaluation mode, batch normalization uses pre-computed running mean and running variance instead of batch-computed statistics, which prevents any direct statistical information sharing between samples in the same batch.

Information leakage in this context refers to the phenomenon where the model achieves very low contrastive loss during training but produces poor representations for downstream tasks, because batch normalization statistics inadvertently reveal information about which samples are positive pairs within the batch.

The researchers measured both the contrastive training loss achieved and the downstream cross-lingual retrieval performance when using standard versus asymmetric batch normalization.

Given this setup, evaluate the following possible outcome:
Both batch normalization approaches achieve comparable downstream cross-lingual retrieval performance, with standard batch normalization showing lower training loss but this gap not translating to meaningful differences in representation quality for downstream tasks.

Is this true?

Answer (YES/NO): NO